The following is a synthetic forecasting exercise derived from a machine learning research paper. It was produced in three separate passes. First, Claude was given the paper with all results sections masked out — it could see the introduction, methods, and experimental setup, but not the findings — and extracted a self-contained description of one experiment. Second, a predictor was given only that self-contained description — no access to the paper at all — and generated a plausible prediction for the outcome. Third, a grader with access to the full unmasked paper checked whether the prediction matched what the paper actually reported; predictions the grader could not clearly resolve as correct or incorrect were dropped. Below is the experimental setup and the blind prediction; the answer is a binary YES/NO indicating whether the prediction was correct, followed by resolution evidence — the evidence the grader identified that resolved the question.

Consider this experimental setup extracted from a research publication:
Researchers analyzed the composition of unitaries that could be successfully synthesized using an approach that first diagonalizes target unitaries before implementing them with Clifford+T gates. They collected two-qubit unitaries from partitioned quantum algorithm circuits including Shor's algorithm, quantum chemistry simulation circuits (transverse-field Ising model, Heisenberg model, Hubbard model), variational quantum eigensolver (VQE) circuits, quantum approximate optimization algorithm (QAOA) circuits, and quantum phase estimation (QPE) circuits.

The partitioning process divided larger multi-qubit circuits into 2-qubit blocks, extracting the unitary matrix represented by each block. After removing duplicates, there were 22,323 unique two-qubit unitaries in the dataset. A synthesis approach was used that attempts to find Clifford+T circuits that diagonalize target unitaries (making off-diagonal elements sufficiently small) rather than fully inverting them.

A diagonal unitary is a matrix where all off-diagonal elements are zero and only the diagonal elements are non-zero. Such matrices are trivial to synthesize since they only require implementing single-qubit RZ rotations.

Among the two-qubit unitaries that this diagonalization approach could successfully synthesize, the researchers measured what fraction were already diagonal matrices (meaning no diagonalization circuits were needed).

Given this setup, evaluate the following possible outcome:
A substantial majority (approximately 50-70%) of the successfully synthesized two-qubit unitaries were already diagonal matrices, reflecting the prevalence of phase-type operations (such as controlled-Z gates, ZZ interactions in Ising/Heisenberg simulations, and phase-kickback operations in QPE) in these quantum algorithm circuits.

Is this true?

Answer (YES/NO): NO